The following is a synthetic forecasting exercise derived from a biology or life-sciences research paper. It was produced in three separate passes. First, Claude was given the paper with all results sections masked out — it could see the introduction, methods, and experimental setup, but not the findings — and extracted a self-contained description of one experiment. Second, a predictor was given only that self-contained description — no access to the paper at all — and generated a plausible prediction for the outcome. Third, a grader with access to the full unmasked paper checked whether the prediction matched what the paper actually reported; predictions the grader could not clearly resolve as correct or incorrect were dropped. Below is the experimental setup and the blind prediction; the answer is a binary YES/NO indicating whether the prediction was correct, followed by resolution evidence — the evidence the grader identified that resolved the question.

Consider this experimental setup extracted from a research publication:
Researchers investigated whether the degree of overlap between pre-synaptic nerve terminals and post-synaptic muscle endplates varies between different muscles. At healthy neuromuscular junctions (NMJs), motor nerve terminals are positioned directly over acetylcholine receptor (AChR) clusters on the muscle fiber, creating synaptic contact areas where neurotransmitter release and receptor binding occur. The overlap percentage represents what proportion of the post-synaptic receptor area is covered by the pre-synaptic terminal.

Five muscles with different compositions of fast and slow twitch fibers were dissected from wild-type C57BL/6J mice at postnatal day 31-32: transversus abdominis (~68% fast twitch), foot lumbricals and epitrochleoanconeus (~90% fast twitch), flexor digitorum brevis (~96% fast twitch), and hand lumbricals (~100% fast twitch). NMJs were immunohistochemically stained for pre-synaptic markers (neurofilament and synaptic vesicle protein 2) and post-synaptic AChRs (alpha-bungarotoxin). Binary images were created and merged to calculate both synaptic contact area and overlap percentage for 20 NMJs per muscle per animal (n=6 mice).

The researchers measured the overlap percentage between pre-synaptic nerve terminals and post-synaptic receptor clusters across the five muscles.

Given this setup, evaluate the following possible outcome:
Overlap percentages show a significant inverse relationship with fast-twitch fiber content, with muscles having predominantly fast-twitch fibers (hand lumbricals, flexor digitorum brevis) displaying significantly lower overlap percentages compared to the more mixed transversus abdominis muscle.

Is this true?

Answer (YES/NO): NO